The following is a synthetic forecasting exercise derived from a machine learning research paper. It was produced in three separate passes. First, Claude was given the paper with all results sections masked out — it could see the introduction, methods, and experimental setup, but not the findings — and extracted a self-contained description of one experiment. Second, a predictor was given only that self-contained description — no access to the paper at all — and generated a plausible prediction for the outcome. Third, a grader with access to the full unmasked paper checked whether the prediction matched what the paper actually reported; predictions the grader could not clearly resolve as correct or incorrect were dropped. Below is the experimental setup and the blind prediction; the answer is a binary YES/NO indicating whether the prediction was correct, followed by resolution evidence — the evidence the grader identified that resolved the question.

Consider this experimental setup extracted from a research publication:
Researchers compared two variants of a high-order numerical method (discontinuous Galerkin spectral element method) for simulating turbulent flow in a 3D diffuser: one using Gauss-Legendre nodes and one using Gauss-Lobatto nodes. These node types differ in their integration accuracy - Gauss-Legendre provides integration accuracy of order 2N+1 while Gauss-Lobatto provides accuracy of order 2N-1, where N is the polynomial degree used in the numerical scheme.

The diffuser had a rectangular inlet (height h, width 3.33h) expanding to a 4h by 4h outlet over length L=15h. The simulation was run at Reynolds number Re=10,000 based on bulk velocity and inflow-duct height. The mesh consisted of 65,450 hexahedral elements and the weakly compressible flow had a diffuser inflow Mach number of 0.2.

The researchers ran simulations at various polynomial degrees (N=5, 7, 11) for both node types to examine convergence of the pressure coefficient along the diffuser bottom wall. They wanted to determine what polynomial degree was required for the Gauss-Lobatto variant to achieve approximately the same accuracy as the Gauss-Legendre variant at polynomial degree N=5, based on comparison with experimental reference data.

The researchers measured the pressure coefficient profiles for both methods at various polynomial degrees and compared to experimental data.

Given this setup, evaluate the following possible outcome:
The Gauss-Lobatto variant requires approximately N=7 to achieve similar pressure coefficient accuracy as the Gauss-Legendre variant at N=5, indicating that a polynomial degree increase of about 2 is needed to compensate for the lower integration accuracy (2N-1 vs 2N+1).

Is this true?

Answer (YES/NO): YES